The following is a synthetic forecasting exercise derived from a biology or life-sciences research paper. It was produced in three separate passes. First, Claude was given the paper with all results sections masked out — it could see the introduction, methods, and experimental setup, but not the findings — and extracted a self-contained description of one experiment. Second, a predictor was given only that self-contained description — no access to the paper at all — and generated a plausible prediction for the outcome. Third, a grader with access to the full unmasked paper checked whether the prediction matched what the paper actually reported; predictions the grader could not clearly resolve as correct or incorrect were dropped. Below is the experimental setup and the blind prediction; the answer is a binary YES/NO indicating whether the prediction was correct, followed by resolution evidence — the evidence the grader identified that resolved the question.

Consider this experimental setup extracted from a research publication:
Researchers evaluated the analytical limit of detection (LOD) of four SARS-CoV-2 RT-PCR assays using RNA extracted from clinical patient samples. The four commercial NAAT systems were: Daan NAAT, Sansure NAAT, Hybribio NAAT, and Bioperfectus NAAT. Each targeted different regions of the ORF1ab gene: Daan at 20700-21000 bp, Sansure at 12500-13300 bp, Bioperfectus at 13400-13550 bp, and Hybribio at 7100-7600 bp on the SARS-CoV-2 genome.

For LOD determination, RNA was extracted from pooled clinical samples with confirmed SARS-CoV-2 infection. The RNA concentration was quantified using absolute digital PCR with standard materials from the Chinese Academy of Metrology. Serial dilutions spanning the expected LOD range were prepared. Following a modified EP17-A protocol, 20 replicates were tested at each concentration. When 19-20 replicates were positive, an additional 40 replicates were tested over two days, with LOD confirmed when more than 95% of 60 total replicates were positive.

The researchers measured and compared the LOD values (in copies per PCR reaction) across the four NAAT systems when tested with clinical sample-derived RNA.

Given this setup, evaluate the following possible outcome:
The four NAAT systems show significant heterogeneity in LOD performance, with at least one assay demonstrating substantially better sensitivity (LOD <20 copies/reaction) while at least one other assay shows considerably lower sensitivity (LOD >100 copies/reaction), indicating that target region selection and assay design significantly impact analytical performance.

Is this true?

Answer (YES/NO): NO